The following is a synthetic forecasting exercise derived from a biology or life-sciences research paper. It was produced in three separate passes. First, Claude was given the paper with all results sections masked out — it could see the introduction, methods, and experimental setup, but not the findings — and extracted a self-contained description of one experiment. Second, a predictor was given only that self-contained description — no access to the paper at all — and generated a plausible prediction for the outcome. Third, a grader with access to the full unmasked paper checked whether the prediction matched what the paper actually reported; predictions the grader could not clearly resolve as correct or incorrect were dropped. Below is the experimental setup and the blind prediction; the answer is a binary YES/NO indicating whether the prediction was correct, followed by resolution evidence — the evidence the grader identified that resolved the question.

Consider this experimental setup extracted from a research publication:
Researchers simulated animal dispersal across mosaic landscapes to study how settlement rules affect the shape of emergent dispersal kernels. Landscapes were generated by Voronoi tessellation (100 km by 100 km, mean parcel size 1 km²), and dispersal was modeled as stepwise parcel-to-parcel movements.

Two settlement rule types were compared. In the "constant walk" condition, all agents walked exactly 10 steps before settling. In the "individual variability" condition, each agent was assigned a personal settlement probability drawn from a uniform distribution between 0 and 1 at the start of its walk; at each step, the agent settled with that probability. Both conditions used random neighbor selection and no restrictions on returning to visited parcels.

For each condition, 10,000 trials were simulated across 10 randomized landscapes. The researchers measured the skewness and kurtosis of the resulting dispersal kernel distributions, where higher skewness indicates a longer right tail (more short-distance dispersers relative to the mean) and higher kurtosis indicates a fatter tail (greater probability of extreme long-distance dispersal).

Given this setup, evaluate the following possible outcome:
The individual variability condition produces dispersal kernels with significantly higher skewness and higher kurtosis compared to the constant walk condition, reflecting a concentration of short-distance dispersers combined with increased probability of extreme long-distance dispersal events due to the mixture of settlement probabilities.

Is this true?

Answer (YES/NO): YES